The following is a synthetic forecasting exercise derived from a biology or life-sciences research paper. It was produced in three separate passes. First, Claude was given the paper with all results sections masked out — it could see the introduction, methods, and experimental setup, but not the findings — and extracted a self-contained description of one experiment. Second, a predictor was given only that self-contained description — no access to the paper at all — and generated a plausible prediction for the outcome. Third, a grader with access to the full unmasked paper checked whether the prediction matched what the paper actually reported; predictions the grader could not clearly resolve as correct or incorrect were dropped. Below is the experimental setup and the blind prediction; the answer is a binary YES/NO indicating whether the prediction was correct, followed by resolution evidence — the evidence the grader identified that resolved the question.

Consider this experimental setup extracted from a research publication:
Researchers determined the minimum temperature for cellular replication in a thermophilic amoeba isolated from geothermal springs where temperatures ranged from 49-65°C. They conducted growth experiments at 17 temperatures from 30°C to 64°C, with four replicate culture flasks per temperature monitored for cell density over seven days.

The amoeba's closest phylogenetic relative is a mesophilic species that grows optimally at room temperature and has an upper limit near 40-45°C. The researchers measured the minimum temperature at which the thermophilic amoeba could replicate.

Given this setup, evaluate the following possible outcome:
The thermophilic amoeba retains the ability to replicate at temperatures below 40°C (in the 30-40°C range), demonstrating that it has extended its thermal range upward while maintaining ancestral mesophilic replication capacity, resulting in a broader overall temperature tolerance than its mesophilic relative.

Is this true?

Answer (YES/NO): NO